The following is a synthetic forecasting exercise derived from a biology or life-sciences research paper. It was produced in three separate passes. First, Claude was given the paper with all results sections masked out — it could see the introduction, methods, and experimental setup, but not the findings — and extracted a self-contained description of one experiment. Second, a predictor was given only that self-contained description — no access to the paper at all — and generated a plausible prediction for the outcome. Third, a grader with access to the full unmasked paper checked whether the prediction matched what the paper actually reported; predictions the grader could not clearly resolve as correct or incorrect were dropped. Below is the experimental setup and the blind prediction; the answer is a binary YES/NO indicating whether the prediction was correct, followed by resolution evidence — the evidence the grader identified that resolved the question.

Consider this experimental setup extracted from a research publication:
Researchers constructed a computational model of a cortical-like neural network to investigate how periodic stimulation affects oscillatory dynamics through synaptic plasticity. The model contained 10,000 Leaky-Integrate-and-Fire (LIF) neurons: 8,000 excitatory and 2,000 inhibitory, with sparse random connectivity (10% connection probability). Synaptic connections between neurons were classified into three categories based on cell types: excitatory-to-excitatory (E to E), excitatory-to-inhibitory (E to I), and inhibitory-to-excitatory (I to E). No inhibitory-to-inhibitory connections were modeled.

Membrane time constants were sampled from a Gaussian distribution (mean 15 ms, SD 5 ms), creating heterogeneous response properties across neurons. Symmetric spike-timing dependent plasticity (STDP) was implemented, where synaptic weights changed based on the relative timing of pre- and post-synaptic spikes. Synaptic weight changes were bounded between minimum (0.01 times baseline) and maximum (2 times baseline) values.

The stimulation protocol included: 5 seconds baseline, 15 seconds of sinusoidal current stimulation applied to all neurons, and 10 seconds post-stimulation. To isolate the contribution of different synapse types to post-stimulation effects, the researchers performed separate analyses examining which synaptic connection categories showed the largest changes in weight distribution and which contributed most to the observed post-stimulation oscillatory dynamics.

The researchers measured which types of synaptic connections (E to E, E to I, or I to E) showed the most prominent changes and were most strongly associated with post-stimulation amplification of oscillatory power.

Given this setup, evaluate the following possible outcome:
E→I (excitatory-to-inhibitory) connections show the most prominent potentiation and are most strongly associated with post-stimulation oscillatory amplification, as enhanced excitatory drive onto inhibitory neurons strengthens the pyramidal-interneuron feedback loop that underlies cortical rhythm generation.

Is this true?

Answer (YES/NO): NO